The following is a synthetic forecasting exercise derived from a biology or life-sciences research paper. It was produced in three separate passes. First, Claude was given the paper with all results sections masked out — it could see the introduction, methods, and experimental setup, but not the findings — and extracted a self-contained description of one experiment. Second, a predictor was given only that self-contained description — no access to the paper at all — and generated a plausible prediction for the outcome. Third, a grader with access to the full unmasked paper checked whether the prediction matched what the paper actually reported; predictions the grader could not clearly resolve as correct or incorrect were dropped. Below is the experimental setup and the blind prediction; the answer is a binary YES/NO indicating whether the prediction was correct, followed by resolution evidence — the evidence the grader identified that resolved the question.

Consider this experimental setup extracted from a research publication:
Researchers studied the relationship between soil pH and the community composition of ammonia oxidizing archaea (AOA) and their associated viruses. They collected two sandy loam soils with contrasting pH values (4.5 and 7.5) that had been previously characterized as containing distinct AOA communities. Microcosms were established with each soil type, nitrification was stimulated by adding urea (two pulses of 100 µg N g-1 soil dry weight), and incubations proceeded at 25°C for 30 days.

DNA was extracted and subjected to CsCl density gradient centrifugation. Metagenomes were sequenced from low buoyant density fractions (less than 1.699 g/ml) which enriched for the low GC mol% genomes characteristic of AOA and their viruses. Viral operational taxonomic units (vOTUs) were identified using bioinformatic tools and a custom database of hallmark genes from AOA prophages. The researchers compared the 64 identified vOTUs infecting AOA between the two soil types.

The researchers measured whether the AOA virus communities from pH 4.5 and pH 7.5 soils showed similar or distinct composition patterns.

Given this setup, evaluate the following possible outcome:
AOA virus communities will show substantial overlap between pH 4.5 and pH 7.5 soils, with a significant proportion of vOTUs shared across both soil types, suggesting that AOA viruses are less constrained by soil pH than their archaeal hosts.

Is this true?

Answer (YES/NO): NO